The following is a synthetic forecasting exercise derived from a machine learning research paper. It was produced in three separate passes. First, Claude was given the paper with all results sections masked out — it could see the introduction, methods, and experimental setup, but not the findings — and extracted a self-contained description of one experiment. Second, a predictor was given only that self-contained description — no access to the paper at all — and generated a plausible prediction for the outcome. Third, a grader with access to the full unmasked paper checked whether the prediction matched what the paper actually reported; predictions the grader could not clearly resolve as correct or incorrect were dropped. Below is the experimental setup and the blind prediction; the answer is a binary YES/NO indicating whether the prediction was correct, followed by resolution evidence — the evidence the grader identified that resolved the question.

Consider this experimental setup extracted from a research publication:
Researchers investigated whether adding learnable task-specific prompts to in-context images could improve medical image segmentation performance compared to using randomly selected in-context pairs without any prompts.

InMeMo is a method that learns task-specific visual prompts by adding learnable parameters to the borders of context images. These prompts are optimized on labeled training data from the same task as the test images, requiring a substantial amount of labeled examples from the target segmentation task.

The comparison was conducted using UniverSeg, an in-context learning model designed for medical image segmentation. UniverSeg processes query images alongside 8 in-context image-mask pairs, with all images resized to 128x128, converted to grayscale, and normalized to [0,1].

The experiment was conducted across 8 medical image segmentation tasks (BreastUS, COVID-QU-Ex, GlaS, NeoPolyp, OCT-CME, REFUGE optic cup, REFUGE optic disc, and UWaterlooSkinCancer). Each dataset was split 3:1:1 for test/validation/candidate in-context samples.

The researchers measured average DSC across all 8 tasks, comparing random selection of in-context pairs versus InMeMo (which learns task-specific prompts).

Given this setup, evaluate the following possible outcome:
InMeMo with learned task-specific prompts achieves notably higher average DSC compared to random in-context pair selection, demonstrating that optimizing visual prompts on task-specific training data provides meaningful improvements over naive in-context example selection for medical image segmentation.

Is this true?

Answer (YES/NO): NO